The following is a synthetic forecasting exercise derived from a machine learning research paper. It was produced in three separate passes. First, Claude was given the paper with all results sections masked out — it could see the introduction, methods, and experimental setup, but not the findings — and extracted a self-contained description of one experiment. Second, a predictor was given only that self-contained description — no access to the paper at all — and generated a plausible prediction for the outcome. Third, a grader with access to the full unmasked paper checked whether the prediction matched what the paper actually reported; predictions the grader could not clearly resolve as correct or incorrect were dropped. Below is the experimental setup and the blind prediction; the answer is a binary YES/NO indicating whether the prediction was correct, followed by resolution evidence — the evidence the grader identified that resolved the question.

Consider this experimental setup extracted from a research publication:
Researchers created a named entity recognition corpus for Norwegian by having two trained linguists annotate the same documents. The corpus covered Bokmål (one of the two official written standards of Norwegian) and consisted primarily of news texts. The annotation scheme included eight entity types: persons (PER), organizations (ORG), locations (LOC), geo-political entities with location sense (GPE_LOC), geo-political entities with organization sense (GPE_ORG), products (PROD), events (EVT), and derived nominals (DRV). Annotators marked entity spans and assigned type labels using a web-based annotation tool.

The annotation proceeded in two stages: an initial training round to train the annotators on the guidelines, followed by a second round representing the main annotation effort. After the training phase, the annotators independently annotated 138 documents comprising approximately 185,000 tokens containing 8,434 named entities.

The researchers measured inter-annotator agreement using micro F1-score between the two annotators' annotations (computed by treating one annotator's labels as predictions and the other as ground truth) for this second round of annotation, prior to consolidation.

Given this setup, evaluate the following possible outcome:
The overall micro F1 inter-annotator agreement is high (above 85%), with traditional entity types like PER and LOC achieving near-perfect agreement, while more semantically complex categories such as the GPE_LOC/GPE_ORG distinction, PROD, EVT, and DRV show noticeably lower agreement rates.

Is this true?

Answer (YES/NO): NO